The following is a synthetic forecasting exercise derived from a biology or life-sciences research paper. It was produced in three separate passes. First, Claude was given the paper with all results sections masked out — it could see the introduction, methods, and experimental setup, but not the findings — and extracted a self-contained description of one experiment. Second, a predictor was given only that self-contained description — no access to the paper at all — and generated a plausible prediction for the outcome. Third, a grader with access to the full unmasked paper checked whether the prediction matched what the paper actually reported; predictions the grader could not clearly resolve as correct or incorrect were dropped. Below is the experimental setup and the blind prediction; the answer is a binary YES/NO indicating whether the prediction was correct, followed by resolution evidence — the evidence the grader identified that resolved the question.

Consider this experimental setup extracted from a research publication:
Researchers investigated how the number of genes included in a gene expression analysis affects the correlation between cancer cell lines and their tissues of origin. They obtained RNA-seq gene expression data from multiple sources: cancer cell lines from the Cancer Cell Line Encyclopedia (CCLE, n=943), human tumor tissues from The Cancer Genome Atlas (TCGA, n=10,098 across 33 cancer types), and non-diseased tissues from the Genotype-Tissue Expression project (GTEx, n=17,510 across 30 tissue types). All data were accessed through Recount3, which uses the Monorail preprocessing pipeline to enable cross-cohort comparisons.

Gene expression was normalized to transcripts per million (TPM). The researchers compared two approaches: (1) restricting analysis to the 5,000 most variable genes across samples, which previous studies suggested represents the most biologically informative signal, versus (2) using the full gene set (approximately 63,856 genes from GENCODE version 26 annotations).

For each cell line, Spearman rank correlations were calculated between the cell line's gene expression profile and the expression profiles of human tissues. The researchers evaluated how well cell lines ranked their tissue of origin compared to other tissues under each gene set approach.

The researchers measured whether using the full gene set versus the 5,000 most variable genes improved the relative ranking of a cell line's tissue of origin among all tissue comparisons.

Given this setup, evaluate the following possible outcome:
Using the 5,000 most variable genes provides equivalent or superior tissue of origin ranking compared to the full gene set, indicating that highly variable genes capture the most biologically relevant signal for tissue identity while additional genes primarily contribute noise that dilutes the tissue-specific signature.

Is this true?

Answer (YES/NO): NO